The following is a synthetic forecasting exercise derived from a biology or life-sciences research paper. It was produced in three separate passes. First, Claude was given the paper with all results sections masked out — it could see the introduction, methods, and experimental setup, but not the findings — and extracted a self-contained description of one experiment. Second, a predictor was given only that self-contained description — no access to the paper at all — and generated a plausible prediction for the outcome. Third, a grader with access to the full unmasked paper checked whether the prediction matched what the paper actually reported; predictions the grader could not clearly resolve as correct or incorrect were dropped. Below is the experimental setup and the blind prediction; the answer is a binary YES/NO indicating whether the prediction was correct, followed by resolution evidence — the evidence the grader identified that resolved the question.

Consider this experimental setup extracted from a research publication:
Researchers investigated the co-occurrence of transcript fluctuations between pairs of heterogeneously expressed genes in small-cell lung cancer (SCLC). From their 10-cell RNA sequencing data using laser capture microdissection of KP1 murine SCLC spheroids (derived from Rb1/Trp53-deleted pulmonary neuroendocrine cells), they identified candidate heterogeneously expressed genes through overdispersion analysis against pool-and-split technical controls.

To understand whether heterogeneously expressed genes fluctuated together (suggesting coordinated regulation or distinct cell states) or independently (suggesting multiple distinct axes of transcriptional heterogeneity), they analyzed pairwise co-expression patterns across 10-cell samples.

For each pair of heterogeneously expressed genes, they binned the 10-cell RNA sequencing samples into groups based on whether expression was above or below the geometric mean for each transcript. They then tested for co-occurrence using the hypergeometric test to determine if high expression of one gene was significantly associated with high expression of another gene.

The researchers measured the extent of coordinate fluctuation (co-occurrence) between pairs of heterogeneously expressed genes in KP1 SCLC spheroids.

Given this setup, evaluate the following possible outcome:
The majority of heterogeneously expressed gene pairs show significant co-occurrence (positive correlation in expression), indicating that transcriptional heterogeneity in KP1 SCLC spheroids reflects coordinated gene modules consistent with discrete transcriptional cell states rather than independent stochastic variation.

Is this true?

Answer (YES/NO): NO